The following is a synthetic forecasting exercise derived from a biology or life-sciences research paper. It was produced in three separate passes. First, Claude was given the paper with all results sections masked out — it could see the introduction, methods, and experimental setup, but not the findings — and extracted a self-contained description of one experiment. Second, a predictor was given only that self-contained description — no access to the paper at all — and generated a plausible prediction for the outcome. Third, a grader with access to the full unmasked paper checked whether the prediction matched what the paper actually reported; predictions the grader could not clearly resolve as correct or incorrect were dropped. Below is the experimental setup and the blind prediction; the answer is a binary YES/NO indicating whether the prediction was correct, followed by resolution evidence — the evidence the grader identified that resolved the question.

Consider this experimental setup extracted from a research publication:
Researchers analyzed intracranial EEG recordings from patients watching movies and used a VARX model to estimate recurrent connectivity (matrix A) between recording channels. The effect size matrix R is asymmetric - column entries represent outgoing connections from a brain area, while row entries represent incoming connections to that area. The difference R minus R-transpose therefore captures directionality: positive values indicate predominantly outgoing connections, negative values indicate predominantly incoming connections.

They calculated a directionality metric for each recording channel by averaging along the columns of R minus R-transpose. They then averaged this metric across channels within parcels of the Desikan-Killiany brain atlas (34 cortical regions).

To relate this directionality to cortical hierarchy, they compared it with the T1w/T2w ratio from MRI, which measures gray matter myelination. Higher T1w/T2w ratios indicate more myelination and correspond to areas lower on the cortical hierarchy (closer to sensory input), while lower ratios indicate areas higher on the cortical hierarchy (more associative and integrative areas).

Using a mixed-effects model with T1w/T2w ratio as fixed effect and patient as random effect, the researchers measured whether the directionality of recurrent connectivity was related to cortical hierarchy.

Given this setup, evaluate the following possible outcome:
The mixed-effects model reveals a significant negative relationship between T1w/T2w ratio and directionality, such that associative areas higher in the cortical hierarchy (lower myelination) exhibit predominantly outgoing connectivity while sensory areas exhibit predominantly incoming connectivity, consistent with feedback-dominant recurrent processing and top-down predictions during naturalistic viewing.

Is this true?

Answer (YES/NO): NO